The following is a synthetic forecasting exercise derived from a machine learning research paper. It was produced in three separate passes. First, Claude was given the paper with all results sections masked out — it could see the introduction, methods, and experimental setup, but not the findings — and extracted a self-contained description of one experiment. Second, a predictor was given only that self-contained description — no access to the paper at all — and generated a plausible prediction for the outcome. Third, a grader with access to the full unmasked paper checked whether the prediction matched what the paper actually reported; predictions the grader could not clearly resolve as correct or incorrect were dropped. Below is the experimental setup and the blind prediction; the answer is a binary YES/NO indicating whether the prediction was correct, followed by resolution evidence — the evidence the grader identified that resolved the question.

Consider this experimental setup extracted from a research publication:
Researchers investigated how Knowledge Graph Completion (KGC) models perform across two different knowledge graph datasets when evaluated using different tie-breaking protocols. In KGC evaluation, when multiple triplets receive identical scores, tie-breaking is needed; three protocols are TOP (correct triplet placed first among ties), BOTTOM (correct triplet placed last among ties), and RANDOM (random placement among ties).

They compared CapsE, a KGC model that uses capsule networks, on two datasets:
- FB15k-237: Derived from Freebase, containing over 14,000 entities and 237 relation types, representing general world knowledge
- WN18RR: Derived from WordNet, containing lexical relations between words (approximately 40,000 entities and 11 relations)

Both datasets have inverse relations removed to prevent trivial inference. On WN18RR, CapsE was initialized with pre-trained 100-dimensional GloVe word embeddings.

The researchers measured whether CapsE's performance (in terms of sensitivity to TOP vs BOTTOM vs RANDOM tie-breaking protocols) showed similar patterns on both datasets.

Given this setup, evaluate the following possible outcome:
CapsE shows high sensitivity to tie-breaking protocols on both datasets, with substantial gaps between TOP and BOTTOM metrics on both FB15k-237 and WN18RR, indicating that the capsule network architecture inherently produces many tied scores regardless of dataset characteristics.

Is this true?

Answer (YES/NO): NO